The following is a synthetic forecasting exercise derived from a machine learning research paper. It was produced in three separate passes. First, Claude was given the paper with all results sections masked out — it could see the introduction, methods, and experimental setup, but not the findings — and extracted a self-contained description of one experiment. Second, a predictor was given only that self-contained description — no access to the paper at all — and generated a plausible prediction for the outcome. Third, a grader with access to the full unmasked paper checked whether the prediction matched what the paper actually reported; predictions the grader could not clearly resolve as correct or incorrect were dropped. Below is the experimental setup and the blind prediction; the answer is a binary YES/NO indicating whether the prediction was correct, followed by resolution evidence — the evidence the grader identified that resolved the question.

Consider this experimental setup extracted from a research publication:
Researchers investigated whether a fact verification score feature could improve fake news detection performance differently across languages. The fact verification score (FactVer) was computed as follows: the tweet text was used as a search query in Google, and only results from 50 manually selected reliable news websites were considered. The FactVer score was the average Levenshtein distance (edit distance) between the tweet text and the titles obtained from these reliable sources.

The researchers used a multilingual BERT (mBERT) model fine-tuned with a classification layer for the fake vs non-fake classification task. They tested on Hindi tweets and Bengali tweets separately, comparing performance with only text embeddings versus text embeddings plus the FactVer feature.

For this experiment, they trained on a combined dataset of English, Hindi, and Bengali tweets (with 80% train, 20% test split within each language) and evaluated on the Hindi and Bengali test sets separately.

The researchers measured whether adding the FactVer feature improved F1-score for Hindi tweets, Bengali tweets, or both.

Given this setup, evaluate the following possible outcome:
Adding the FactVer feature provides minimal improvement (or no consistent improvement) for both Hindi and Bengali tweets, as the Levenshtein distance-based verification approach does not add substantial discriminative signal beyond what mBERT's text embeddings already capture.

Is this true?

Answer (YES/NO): NO